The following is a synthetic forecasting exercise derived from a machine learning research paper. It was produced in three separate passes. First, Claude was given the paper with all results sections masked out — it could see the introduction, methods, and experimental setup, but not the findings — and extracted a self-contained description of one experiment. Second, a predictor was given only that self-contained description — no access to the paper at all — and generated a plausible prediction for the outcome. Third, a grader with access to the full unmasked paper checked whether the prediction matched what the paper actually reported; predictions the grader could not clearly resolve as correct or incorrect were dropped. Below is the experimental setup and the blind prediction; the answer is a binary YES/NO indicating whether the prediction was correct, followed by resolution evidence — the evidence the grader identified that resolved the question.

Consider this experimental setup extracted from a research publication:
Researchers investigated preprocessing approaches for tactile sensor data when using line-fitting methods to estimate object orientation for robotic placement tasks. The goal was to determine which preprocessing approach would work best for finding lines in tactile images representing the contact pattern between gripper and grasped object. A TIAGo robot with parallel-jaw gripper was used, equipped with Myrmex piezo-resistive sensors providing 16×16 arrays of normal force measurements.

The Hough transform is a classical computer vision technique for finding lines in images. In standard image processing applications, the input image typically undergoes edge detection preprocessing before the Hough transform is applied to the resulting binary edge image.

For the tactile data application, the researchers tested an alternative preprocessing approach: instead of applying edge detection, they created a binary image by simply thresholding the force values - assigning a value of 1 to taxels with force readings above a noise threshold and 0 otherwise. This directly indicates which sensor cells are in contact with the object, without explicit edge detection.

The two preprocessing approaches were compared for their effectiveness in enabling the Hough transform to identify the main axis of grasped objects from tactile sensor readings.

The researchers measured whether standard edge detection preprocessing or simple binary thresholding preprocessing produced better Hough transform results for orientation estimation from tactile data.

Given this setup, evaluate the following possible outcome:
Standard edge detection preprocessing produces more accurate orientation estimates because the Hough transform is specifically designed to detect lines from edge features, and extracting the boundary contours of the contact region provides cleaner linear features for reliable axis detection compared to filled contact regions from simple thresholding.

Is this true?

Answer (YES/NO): NO